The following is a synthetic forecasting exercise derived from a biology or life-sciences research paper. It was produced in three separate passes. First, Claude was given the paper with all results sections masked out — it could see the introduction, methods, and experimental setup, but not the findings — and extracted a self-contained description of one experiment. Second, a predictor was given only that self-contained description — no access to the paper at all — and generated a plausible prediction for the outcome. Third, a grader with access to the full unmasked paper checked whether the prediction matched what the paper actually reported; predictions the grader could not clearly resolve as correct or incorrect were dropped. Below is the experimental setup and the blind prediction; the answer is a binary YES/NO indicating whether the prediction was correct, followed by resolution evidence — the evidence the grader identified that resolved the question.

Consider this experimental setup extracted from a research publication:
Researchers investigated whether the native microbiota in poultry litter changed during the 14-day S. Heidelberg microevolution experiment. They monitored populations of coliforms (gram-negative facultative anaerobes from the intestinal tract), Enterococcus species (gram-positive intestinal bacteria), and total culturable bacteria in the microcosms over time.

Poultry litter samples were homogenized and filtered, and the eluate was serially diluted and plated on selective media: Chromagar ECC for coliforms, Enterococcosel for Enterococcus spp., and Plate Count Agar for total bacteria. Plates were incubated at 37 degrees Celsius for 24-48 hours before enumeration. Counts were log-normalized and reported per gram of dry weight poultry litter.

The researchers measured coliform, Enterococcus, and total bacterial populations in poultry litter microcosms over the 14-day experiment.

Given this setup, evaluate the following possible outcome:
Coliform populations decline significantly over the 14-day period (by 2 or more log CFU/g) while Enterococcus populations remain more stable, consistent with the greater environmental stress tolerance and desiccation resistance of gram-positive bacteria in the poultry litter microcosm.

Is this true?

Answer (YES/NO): NO